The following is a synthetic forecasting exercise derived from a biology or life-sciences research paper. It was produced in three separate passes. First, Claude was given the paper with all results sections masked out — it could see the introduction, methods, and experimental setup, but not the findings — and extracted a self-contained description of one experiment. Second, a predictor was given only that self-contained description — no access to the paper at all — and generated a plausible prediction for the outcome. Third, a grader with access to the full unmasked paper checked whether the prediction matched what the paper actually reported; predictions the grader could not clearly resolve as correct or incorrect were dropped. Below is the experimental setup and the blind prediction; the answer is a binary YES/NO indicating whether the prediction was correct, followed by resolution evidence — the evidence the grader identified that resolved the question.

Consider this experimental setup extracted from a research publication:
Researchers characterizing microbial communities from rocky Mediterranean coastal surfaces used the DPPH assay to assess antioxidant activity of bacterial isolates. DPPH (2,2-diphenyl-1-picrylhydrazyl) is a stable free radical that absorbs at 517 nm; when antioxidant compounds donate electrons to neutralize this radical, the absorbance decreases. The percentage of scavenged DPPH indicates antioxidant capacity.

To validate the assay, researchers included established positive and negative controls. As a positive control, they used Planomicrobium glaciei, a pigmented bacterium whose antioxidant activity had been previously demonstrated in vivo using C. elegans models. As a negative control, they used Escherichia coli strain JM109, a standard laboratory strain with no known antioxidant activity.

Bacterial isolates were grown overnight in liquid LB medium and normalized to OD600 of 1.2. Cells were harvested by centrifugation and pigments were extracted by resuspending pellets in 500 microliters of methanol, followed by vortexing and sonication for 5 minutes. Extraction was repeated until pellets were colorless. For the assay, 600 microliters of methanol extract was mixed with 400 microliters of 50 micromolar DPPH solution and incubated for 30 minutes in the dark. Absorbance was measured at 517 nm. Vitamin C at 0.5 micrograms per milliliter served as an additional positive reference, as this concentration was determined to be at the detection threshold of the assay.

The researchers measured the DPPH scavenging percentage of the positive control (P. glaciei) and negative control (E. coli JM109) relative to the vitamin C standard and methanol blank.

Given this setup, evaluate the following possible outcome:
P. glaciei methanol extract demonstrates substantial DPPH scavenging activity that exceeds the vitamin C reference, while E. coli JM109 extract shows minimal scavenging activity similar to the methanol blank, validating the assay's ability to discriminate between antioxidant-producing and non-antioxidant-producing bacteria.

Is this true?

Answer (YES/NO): NO